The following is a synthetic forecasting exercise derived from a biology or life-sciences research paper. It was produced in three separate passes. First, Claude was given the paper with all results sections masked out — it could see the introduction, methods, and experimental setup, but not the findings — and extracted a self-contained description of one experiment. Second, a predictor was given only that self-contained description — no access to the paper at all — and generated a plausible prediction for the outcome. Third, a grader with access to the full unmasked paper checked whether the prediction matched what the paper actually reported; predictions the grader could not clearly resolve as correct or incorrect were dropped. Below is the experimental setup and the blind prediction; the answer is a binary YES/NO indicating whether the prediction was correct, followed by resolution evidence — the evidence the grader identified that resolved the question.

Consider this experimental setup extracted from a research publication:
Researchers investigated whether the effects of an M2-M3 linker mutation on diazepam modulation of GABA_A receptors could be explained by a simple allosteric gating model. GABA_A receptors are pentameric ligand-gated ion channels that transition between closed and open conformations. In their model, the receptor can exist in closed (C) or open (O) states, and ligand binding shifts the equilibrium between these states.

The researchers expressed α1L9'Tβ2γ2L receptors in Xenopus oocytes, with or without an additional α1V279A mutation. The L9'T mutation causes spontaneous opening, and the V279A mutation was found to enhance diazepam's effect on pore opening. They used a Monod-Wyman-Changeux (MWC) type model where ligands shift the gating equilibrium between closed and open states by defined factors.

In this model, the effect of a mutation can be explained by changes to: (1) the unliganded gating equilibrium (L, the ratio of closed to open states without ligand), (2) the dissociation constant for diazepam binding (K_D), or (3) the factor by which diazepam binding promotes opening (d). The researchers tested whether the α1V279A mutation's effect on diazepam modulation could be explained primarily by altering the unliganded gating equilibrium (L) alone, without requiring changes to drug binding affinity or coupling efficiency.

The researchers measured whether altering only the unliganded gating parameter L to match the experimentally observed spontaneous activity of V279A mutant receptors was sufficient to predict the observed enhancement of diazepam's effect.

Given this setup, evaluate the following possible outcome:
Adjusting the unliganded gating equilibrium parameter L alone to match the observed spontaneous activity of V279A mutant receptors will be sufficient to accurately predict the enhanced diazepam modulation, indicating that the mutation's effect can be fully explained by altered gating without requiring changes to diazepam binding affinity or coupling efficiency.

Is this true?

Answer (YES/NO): NO